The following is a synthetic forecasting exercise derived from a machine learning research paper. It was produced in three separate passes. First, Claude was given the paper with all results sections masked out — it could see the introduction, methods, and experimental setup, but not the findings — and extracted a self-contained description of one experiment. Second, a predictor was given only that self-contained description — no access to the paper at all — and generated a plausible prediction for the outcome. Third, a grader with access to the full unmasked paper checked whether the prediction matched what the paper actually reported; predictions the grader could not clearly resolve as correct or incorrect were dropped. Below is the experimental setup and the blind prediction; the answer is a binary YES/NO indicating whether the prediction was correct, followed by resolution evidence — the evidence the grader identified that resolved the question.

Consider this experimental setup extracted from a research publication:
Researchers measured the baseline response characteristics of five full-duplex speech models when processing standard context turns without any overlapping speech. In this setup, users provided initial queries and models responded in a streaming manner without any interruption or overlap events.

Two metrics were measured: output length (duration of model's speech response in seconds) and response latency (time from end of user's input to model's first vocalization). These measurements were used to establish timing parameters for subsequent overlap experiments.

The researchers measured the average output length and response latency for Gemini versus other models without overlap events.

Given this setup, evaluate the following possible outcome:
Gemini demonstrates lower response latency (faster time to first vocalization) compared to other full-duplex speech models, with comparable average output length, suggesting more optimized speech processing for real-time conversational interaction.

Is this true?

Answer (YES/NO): NO